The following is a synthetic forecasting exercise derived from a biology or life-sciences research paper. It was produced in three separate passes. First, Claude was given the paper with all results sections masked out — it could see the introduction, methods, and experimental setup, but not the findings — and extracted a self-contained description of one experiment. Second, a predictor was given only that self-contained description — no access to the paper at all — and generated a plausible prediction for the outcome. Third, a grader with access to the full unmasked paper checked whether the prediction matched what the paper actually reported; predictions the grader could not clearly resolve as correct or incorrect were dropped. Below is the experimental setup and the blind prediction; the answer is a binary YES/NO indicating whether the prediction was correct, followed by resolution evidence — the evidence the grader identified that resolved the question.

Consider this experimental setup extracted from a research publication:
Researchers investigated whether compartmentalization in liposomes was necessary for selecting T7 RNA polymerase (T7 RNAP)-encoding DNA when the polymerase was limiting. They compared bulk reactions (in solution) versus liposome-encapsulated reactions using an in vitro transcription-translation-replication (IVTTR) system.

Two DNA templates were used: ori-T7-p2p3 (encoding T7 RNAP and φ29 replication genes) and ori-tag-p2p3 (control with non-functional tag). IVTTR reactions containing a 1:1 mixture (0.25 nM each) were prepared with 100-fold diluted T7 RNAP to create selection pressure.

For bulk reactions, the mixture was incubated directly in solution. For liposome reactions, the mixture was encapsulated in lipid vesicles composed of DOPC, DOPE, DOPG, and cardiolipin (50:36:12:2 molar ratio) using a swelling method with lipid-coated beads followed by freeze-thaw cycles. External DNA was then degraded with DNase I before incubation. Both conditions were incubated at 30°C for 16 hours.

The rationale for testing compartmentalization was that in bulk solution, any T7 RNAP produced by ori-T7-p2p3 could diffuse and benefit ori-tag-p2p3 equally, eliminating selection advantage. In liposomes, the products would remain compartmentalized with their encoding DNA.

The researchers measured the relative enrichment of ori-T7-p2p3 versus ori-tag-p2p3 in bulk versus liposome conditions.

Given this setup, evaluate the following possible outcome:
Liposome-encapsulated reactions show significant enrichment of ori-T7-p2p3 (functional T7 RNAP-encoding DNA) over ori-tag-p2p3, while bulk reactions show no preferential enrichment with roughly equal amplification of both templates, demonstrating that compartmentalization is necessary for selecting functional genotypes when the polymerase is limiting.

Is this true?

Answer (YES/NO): NO